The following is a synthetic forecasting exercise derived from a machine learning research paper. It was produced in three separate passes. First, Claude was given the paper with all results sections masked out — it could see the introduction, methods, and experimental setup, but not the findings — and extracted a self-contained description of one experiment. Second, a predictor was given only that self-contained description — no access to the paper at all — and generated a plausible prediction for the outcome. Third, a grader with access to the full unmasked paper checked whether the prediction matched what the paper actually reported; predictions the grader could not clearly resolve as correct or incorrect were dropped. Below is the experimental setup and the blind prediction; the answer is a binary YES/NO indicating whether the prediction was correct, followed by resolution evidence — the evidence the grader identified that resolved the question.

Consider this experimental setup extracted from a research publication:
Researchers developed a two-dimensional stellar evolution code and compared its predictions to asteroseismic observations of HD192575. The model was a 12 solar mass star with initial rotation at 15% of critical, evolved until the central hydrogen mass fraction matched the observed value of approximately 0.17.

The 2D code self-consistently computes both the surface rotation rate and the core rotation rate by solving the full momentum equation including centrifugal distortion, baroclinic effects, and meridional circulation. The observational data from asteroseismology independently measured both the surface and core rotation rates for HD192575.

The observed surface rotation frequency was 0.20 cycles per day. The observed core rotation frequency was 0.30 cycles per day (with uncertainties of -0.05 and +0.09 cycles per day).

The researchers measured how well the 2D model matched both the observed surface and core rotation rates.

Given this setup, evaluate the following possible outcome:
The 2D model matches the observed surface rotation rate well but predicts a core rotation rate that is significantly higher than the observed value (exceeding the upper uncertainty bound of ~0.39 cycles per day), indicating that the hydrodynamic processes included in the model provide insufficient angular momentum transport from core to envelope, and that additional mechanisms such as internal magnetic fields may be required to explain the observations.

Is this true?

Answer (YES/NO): NO